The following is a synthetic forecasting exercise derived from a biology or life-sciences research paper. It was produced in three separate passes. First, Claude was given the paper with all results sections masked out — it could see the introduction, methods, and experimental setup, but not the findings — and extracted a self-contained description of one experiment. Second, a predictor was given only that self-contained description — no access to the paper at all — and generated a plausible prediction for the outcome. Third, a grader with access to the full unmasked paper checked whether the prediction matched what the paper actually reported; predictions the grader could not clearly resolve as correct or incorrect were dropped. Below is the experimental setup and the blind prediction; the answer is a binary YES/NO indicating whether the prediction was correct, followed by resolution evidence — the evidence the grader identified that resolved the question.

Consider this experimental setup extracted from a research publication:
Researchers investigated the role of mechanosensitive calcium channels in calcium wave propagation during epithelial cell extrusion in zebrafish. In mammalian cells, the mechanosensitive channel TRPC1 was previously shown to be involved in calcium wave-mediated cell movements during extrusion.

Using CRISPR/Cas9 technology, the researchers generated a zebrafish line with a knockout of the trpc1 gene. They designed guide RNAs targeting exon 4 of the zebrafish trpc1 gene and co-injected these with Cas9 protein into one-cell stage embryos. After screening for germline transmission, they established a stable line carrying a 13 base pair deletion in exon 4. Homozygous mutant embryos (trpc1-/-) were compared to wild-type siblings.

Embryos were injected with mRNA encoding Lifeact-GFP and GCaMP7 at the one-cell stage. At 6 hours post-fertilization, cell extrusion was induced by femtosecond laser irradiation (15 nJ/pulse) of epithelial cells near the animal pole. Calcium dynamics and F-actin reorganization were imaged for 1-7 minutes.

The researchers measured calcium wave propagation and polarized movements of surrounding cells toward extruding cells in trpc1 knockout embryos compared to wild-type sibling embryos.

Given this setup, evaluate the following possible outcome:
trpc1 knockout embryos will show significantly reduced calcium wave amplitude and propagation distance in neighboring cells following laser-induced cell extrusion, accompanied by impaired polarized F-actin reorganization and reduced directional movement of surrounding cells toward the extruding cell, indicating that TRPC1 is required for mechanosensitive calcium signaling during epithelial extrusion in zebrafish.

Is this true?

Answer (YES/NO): NO